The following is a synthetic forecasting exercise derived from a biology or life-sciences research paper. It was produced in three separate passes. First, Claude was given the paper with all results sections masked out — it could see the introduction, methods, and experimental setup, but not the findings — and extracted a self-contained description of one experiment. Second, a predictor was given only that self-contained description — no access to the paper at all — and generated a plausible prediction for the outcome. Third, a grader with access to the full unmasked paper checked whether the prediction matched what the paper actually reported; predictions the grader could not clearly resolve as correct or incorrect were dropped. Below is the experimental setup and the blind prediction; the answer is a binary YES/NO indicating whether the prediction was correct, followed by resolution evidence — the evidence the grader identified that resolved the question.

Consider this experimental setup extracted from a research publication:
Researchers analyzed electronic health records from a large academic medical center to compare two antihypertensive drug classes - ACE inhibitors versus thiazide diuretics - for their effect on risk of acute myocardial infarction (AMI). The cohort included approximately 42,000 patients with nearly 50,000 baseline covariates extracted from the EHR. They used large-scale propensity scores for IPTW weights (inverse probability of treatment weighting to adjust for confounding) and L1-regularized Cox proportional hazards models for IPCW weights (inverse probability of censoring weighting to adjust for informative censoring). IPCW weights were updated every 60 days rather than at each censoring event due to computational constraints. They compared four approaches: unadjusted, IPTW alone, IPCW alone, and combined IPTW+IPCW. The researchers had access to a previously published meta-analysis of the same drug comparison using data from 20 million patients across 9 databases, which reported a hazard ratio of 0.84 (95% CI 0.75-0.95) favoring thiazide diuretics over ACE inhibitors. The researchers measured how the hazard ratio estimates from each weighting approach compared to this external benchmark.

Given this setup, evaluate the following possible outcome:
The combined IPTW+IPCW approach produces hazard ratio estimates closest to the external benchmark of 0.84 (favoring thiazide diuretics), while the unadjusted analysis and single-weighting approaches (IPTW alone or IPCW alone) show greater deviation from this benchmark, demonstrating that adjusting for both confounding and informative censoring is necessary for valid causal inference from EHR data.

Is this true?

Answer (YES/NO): NO